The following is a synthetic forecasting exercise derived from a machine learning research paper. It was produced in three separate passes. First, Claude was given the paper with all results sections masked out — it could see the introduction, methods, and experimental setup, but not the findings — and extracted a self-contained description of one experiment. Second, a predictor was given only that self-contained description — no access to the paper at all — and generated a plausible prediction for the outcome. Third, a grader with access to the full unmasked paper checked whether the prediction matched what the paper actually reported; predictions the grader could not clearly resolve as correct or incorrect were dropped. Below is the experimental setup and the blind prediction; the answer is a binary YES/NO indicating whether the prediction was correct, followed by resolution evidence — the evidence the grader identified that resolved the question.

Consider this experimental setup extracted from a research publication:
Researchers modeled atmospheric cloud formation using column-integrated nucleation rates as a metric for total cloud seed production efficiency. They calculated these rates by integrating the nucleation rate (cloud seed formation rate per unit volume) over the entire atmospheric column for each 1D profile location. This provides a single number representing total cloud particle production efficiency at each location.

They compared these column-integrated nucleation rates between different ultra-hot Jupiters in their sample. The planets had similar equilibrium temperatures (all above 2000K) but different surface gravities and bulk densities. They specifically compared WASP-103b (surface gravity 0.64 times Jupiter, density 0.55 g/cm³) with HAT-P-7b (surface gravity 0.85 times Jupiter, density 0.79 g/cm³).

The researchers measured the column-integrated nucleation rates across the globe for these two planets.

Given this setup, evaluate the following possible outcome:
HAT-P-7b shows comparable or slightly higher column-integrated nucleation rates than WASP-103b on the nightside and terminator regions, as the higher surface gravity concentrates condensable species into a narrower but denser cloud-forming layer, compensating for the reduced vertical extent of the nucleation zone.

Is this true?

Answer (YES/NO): NO